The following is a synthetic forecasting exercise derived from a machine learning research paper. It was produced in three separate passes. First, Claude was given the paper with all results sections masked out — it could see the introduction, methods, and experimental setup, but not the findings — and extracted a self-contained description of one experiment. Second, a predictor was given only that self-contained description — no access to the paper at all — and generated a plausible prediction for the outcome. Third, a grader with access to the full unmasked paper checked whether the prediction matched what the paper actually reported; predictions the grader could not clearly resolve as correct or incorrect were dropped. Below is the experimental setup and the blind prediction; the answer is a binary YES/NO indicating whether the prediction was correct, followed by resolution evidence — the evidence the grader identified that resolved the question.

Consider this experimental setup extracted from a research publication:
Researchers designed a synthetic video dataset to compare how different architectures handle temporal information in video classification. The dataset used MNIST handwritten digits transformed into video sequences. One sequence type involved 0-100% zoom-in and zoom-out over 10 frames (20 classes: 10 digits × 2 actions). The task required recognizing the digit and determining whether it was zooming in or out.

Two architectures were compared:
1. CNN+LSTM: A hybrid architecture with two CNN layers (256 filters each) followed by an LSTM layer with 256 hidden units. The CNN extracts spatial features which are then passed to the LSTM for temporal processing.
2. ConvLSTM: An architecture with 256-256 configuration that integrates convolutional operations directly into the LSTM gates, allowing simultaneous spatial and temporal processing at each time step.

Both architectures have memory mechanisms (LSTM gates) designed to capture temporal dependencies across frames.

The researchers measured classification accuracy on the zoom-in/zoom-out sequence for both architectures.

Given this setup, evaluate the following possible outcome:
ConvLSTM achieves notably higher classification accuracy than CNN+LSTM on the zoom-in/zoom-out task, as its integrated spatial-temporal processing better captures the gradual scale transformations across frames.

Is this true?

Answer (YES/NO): YES